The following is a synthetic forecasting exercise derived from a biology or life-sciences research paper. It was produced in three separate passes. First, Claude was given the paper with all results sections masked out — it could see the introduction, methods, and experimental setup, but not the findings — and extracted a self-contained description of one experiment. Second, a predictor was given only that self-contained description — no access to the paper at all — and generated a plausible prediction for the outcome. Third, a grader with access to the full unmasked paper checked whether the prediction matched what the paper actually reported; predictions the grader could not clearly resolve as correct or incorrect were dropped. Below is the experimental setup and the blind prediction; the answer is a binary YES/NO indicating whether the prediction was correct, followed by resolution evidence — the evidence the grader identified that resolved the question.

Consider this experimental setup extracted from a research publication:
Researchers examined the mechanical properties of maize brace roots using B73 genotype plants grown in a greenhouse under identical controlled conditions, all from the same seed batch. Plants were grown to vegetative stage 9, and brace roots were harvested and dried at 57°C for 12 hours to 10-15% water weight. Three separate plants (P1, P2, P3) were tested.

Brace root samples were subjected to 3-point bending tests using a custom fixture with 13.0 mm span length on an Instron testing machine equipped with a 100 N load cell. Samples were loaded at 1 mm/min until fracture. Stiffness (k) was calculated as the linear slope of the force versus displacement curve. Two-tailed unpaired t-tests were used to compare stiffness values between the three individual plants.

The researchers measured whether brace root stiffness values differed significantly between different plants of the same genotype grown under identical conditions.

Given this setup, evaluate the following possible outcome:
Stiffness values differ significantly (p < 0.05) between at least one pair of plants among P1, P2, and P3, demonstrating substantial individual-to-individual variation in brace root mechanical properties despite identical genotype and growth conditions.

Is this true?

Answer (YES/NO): YES